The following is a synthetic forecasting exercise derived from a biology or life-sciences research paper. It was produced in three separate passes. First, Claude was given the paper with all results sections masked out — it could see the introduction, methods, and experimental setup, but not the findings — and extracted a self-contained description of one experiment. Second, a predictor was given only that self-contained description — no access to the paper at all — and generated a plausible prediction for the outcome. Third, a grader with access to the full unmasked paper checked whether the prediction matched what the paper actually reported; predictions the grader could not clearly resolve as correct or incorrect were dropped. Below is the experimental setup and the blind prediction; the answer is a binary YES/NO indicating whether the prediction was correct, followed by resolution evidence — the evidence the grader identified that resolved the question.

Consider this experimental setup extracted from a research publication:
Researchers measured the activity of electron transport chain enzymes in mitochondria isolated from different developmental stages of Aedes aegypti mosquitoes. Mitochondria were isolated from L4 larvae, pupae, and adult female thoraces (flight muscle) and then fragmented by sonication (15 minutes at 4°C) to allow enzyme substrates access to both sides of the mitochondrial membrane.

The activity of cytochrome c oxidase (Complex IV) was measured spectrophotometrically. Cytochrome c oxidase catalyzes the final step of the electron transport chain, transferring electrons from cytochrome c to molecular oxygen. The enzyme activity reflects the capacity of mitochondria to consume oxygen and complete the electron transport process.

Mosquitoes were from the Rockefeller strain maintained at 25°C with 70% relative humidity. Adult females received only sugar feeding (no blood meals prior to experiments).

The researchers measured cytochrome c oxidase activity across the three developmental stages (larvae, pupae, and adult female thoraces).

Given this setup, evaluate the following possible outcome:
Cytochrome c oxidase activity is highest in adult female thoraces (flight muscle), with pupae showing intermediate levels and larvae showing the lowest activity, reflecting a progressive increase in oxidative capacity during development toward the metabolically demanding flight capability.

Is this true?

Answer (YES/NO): NO